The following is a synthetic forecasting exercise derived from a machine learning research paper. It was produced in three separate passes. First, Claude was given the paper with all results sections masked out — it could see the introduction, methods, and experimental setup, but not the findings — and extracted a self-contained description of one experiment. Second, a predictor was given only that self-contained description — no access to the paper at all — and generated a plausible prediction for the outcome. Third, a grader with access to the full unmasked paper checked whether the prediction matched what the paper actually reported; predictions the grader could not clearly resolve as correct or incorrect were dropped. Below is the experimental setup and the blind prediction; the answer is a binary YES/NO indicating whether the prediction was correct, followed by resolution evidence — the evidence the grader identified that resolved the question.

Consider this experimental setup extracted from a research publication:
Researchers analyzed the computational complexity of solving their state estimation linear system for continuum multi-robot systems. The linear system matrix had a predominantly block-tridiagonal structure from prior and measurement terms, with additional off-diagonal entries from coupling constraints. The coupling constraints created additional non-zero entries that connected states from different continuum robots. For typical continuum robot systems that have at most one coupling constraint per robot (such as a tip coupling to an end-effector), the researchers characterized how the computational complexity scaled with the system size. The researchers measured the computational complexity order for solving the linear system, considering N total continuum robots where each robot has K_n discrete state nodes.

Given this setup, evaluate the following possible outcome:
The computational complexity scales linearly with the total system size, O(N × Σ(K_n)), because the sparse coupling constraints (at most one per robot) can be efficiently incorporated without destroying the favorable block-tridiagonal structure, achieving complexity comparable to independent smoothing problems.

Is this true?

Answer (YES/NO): YES